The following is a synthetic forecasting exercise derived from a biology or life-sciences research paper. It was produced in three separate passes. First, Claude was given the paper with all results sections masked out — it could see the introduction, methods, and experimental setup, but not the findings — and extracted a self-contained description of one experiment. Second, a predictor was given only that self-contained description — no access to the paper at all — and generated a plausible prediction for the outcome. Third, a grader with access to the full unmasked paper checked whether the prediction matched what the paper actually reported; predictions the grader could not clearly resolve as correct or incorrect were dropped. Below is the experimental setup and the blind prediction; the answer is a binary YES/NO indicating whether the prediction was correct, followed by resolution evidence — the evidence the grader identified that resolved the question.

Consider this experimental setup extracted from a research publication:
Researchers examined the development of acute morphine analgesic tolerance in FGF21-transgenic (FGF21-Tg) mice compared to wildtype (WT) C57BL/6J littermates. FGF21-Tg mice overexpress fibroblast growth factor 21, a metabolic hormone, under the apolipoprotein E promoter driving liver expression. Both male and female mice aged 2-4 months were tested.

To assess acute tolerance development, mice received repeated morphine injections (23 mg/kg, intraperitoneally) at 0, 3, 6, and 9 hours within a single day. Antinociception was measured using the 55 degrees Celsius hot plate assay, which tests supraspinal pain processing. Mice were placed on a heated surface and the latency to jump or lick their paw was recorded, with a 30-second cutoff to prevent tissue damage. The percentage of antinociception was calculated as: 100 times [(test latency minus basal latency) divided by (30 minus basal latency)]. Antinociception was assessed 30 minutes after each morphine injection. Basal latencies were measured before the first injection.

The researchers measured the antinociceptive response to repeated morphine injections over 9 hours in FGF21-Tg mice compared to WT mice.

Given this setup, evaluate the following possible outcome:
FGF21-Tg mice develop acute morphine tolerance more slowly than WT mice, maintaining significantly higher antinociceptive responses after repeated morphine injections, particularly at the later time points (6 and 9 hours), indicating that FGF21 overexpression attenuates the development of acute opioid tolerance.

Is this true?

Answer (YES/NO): YES